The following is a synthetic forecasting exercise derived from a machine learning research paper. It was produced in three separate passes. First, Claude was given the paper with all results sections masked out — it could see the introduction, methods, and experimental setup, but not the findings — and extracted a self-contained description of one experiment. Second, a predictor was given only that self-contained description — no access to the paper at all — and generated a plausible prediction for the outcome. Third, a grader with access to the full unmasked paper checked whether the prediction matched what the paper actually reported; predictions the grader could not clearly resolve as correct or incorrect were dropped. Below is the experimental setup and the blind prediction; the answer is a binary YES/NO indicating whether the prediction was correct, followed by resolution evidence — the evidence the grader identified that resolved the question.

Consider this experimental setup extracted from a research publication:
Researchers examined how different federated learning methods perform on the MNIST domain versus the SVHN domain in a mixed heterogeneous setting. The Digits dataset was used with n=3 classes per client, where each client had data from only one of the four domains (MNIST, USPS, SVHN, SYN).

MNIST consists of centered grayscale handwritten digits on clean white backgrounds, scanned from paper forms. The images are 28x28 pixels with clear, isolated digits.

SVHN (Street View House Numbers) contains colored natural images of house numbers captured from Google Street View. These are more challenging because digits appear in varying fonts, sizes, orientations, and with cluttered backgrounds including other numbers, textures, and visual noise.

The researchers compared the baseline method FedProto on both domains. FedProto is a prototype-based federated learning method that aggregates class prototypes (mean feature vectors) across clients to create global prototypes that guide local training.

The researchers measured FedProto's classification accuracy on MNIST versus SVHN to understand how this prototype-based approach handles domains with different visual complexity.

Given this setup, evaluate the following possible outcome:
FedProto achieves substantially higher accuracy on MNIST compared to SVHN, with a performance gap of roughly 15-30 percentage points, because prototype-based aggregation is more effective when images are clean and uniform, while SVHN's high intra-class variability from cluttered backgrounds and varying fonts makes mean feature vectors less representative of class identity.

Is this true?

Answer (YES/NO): NO